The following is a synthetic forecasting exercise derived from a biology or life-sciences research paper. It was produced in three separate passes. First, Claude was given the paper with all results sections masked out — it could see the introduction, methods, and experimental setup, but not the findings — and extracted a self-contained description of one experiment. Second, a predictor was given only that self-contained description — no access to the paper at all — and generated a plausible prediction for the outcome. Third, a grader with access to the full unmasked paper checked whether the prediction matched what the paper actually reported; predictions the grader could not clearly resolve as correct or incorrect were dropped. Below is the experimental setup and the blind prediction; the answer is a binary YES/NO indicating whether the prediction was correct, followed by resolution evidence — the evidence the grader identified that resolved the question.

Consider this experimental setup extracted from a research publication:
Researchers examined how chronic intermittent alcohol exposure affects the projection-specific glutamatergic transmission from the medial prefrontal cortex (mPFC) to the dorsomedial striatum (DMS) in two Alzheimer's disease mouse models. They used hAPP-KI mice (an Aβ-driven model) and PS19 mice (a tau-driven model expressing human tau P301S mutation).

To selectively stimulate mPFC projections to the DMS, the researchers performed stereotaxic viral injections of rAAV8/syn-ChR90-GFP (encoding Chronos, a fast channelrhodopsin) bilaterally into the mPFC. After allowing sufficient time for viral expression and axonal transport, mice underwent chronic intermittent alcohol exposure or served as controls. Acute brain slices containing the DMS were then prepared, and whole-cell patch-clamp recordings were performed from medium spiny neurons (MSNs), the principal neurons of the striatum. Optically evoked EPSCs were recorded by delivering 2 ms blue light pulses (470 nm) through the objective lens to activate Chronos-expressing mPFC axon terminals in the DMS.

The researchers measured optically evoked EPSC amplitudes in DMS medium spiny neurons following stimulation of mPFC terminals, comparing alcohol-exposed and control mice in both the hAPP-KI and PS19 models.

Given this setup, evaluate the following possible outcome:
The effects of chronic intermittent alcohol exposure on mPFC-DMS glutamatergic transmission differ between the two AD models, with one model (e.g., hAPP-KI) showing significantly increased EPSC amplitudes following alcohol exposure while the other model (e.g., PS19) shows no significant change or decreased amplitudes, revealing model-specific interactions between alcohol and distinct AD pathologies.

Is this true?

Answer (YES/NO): NO